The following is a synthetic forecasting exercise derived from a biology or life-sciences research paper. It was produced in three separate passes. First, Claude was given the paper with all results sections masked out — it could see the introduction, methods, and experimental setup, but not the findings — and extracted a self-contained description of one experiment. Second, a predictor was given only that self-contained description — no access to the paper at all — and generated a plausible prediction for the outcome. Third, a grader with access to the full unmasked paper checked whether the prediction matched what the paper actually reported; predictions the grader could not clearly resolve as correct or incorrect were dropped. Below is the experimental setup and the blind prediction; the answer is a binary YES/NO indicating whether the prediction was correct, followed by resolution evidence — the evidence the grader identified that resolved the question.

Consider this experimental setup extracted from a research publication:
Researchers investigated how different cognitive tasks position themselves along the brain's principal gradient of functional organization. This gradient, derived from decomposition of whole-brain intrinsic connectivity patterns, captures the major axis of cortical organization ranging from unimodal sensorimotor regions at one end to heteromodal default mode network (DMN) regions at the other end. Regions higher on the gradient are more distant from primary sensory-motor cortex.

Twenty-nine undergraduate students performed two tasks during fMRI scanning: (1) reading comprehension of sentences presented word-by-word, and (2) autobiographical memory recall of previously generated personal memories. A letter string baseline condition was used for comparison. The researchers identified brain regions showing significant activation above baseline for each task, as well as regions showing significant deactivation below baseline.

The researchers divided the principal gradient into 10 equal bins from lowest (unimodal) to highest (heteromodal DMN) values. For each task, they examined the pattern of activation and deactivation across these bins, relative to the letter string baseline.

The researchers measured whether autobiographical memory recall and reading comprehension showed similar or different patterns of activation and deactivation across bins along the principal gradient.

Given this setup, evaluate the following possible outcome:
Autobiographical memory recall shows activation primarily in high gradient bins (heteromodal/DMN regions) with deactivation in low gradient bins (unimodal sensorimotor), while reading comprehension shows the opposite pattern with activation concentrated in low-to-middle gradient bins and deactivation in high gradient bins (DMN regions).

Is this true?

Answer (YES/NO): NO